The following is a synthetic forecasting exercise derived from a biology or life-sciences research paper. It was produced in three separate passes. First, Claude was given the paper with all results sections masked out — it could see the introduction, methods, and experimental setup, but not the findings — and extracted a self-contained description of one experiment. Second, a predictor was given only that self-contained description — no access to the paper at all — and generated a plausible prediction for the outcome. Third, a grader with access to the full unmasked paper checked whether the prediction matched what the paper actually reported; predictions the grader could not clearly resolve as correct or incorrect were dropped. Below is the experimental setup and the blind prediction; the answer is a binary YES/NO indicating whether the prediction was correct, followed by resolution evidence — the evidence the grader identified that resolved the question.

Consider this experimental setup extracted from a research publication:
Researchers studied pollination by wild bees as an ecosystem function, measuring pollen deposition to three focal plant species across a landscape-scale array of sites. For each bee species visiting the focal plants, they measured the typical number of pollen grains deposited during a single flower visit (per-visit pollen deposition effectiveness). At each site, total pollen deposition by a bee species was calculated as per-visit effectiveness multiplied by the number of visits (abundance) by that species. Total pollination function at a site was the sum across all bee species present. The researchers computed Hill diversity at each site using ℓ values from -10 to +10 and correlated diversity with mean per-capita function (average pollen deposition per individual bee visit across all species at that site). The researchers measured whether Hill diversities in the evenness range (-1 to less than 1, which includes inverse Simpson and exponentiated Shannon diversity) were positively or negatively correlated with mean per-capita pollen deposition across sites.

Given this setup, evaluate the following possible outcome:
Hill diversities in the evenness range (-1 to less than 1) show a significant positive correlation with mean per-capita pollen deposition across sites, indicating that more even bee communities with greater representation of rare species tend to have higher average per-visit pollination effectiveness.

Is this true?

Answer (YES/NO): NO